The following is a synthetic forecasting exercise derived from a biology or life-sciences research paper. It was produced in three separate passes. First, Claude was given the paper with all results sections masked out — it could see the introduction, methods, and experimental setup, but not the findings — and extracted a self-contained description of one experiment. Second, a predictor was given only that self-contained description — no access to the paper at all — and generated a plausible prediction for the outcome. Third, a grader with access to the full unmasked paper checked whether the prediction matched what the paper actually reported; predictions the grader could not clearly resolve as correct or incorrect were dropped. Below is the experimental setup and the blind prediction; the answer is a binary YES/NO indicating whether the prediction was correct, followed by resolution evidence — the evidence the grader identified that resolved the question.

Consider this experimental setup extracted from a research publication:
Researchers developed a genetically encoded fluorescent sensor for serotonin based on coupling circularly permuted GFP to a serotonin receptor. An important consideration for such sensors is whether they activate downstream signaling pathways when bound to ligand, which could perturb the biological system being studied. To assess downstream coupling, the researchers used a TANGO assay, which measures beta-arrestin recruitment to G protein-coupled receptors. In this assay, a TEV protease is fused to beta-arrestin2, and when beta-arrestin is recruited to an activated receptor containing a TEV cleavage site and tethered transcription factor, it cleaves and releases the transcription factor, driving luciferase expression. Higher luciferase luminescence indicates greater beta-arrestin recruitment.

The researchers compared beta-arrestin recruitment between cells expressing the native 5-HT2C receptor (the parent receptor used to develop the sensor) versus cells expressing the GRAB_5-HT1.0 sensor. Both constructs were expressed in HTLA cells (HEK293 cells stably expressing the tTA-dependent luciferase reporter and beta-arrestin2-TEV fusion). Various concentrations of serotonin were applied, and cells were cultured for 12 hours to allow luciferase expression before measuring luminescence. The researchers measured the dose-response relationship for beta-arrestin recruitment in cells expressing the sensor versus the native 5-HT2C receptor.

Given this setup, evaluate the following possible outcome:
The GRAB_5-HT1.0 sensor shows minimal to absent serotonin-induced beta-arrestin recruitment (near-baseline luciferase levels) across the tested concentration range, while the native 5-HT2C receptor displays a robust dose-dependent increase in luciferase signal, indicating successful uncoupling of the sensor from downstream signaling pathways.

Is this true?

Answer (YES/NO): YES